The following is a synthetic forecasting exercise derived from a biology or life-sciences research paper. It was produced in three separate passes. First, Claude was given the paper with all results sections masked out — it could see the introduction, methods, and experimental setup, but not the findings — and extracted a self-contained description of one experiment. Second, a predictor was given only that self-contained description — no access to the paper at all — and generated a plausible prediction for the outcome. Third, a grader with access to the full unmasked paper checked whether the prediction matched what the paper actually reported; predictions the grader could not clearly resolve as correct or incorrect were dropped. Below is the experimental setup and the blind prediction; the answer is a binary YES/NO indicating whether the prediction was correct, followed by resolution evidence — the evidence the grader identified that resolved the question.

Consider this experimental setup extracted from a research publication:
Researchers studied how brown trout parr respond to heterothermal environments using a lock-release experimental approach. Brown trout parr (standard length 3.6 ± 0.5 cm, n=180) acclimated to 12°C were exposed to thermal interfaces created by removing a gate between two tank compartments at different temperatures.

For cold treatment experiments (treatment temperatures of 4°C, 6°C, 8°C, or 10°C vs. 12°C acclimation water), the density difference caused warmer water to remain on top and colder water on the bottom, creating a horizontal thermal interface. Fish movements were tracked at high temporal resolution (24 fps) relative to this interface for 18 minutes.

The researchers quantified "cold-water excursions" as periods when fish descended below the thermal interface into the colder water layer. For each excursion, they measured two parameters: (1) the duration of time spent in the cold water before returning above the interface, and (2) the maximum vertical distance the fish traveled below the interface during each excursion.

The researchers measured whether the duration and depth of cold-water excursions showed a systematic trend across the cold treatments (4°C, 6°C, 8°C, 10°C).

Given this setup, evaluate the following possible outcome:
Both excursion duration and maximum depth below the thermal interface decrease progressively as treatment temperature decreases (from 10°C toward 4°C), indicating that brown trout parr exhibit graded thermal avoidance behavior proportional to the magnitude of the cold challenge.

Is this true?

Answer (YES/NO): YES